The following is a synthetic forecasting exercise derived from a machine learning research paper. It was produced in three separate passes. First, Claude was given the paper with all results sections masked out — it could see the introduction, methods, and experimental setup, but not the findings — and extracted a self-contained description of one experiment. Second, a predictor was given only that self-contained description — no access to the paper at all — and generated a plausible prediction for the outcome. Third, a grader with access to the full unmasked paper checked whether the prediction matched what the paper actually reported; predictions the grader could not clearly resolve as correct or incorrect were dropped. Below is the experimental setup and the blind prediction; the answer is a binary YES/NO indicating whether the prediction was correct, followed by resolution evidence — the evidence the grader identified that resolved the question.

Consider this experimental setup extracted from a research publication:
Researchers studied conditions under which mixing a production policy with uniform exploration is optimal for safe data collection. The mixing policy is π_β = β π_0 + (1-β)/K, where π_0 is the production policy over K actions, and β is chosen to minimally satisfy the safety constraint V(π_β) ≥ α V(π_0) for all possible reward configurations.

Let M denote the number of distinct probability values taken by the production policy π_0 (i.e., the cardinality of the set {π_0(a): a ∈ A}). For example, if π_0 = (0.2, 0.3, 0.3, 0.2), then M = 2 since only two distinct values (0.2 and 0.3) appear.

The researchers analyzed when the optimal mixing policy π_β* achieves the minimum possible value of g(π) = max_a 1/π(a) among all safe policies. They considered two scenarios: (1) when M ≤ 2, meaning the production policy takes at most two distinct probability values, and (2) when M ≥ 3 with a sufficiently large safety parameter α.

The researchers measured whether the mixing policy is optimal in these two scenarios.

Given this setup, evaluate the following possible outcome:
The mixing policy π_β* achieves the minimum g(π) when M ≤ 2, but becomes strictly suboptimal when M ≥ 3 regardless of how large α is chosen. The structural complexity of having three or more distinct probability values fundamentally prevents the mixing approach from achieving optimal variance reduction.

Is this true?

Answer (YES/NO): NO